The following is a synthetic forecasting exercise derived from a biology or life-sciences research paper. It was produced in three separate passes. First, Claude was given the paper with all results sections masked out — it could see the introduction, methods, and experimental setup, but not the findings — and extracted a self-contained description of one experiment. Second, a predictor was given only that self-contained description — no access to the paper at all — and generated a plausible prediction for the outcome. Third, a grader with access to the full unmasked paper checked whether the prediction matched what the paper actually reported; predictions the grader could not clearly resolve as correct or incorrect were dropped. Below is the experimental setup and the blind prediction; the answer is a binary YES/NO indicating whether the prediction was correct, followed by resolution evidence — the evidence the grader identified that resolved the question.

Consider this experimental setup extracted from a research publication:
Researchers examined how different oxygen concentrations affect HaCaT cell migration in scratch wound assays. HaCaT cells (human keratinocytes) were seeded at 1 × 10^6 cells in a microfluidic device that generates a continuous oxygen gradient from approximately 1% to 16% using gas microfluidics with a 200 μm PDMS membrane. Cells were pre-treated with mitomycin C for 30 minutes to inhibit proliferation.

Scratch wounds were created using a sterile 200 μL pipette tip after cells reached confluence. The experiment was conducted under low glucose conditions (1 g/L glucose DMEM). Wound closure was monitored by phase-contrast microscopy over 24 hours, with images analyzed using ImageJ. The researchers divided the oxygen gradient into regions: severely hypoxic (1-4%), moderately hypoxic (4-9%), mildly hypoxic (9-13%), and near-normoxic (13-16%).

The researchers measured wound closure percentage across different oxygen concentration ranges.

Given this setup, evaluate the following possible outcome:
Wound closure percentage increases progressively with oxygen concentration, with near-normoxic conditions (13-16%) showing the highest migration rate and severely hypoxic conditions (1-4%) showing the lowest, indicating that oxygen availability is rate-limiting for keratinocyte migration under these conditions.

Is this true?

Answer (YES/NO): NO